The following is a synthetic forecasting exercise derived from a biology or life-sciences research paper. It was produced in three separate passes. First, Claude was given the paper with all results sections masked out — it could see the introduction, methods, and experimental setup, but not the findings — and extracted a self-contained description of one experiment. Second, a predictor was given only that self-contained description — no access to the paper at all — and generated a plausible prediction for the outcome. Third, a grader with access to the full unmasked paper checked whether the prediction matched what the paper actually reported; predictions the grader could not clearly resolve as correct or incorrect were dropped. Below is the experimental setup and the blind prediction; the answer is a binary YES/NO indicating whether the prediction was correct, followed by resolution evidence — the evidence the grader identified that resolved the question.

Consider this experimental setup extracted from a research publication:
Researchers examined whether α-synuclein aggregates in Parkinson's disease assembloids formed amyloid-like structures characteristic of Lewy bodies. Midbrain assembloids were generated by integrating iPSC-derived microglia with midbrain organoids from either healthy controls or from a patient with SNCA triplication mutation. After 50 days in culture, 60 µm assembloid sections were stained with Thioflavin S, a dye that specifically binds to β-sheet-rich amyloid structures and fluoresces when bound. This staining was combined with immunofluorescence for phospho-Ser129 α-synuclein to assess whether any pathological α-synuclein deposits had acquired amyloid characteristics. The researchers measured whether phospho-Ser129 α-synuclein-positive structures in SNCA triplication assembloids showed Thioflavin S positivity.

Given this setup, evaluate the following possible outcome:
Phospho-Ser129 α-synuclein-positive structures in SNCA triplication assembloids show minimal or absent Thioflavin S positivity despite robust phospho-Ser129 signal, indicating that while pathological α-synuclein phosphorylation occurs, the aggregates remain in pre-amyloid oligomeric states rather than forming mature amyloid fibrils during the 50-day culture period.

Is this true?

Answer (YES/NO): NO